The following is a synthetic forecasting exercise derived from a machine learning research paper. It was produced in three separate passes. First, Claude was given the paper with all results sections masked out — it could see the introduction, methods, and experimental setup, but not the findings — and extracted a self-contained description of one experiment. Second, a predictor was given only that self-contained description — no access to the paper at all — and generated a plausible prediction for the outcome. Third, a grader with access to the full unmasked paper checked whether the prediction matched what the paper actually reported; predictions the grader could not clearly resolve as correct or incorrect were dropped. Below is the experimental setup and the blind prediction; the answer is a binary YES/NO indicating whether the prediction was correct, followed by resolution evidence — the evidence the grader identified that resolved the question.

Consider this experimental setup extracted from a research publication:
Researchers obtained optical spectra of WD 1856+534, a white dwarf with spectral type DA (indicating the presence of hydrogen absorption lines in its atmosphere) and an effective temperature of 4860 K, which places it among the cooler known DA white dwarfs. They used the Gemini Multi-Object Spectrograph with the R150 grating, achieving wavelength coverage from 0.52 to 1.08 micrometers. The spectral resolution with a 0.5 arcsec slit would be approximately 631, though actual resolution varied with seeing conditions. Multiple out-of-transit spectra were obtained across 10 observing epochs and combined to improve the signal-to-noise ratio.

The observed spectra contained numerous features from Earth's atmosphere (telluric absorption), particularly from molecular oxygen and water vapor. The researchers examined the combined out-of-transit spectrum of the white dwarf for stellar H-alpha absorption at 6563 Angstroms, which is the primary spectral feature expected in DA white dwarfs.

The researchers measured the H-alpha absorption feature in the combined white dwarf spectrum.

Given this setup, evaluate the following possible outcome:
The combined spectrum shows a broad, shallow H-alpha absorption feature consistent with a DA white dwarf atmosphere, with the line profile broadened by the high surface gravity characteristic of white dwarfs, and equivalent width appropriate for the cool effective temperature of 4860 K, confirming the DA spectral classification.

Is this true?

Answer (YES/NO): NO